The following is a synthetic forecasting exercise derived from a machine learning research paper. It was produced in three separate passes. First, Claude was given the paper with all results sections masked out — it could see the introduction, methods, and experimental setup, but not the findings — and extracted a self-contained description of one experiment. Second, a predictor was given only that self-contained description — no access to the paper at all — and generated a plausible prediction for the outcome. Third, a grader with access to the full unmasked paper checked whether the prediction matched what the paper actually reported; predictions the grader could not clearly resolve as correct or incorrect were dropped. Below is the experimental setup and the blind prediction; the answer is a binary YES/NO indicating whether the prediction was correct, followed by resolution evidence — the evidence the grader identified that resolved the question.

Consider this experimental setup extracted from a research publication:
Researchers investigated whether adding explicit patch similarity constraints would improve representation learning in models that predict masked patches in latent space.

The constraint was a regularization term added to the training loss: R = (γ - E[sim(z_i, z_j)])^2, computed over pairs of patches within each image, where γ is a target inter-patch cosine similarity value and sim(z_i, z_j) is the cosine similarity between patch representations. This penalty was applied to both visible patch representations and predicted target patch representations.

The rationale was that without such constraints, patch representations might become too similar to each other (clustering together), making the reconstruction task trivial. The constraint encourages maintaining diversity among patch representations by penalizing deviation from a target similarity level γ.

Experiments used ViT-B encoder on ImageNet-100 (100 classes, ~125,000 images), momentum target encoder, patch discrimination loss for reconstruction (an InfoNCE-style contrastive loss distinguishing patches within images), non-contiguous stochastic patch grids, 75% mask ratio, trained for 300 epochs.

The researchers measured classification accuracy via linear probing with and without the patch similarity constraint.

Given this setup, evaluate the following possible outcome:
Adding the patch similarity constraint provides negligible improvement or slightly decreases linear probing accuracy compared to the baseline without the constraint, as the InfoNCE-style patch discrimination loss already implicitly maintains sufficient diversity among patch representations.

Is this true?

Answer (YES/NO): NO